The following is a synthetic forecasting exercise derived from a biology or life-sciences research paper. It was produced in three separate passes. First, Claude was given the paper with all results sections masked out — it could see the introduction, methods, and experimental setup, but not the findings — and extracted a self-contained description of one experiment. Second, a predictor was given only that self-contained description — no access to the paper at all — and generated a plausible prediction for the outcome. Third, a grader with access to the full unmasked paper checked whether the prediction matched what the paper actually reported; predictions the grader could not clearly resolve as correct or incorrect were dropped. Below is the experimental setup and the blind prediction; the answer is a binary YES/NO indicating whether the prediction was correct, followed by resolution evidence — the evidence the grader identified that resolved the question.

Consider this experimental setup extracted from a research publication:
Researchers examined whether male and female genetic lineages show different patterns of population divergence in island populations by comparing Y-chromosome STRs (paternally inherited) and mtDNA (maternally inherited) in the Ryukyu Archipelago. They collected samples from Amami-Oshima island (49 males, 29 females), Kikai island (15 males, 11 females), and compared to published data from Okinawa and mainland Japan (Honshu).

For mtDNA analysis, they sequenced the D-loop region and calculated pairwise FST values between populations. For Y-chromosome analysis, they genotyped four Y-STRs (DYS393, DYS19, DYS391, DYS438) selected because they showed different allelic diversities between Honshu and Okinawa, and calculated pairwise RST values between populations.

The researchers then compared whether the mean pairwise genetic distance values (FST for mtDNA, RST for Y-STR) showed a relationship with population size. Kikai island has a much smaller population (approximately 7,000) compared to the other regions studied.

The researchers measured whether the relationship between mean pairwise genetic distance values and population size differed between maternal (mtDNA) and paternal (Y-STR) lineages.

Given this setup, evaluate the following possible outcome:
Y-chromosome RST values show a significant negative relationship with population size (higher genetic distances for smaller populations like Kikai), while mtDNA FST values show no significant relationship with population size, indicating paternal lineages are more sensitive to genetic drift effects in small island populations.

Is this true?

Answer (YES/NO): NO